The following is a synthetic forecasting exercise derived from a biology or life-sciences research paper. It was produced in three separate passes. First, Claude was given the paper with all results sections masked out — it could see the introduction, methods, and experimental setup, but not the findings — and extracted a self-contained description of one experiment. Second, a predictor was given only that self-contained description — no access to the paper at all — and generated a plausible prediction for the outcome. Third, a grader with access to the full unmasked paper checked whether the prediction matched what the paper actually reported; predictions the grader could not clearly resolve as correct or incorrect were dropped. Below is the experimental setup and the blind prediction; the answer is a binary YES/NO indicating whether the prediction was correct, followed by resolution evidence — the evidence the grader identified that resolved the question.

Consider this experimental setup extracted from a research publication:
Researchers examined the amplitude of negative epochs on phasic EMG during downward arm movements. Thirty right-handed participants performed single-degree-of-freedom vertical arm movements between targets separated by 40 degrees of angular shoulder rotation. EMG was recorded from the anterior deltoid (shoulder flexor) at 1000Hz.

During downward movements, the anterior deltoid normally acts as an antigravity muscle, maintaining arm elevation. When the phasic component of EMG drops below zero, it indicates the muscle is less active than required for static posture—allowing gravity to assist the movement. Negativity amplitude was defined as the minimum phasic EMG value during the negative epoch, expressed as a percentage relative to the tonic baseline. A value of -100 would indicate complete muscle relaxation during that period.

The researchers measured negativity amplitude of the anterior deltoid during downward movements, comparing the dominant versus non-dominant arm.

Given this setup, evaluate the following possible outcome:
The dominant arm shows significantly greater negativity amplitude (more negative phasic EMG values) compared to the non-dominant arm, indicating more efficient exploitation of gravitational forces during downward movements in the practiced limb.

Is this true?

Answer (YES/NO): NO